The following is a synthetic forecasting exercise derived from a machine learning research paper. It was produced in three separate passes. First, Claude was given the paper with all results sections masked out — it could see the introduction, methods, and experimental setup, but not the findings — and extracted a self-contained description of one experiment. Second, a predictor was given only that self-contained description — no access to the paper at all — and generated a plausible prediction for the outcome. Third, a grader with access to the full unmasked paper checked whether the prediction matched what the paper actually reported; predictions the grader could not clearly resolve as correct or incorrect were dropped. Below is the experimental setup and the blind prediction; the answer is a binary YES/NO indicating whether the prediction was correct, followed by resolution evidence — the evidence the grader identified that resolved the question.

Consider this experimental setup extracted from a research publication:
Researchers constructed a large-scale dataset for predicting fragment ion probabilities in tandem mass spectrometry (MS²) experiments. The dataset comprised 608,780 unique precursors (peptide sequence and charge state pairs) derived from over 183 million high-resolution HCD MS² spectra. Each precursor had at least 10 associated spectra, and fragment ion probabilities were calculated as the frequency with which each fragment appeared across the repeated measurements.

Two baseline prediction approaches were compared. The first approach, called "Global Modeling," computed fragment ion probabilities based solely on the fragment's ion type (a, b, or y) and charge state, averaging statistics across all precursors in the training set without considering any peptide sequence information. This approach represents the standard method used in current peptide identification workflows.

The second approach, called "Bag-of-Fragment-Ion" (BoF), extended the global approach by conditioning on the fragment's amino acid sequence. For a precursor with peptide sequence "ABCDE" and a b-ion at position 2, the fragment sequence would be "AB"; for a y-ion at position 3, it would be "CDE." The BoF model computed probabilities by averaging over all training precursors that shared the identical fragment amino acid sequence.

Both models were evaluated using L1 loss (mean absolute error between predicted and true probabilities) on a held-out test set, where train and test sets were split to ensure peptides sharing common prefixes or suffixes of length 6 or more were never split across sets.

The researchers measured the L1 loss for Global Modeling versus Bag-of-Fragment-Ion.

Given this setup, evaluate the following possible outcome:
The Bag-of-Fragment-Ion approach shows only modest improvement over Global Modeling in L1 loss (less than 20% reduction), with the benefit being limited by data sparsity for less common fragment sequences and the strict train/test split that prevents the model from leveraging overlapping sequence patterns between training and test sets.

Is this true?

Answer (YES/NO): NO